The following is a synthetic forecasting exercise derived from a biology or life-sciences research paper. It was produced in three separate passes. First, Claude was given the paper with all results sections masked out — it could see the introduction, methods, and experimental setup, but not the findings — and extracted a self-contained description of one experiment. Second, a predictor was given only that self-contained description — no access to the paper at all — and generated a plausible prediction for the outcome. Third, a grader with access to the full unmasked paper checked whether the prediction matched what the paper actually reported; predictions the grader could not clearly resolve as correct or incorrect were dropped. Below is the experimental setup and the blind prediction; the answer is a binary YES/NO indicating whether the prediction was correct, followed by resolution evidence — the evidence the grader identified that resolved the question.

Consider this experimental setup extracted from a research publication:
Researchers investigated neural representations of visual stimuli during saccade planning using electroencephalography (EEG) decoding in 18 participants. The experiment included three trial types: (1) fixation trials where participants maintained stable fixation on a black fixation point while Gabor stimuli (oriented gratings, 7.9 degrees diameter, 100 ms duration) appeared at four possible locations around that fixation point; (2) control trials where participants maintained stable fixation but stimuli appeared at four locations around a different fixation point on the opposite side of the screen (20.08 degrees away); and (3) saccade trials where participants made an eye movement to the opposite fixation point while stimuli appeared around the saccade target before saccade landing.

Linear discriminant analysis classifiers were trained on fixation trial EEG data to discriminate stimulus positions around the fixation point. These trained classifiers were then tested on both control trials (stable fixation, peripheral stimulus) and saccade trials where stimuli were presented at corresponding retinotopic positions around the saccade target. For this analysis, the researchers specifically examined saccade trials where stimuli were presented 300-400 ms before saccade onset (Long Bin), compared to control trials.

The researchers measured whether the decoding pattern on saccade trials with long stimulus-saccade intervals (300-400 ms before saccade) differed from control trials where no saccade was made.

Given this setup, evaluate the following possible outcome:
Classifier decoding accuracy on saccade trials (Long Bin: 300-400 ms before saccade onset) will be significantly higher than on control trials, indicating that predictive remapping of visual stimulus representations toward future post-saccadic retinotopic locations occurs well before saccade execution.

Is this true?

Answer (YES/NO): NO